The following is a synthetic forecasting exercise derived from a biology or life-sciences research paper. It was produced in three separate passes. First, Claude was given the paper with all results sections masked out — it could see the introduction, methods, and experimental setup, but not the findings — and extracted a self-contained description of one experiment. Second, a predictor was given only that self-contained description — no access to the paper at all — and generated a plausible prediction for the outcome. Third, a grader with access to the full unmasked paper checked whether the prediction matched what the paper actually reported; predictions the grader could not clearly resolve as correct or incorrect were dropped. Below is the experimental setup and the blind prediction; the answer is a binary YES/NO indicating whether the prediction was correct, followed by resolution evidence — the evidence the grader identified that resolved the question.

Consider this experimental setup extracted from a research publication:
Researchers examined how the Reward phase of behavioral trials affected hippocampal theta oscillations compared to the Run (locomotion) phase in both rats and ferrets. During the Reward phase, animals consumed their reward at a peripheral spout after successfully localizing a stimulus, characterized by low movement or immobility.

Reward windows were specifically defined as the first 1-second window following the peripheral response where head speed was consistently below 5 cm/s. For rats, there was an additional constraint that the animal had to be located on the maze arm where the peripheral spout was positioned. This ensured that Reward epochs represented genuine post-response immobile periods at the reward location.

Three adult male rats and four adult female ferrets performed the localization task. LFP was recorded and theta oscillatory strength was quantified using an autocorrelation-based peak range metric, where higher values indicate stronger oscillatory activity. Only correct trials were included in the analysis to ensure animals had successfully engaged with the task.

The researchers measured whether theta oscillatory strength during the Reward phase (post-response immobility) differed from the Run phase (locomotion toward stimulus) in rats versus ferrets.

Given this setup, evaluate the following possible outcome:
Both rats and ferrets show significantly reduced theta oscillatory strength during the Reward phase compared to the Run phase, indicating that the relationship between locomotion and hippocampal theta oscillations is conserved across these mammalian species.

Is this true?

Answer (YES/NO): NO